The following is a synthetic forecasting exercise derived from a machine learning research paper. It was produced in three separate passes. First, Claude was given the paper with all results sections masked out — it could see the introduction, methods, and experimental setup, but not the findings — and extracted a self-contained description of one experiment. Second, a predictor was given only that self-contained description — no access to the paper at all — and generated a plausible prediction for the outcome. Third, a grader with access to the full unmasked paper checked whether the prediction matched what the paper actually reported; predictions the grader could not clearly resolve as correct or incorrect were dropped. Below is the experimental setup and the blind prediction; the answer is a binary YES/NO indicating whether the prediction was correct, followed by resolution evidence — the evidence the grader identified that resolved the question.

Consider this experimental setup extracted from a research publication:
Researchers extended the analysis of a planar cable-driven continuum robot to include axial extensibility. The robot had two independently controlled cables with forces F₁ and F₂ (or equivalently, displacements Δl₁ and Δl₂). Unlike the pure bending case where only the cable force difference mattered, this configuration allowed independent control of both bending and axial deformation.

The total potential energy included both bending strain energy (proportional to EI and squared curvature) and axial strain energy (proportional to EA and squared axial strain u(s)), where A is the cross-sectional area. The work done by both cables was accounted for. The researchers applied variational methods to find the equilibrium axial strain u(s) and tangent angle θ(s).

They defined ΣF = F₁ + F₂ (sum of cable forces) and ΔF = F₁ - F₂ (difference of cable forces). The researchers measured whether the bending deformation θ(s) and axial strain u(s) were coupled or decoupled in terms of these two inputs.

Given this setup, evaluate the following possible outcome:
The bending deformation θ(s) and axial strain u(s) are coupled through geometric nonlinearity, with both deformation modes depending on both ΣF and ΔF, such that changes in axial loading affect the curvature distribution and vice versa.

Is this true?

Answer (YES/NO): NO